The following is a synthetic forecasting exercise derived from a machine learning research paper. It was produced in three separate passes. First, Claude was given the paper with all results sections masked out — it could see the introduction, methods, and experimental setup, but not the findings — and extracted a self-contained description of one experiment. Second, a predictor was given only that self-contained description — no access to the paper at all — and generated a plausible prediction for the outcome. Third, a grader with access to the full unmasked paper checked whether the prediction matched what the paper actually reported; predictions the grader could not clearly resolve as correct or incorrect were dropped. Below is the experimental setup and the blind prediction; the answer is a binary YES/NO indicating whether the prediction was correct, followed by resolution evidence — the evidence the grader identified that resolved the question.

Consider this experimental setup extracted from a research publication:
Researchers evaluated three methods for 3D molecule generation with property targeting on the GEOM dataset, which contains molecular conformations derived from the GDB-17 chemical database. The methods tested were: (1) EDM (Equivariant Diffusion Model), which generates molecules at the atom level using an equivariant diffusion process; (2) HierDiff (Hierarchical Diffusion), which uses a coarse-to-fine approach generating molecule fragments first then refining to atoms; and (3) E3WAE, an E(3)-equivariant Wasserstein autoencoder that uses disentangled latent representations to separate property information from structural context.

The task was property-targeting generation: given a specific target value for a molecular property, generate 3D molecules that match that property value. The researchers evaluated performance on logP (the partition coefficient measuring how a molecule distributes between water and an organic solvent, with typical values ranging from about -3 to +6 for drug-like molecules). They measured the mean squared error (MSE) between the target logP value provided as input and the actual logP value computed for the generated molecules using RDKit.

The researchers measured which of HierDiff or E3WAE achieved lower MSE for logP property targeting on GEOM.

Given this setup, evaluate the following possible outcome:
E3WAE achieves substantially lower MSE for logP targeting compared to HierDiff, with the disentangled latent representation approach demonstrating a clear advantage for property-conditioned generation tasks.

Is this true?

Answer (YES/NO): NO